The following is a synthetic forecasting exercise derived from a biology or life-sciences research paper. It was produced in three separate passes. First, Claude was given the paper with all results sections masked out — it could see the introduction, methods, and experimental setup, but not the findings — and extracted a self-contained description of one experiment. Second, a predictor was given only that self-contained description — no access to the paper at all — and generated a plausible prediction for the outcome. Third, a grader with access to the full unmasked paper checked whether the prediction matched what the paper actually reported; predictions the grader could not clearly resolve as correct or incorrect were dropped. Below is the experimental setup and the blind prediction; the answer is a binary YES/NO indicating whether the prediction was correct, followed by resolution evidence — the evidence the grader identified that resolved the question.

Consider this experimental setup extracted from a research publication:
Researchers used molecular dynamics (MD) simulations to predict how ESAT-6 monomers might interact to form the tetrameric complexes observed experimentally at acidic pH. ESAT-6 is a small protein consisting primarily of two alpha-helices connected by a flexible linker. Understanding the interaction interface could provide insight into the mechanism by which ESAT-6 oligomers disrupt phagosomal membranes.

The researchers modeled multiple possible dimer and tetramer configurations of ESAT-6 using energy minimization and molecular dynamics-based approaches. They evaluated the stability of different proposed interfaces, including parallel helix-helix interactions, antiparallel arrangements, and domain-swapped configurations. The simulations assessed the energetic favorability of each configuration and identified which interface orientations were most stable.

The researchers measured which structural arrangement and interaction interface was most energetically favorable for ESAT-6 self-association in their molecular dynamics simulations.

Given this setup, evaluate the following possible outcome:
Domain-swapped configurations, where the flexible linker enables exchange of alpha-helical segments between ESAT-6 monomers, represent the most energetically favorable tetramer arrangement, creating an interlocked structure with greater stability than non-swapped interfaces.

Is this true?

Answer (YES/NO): NO